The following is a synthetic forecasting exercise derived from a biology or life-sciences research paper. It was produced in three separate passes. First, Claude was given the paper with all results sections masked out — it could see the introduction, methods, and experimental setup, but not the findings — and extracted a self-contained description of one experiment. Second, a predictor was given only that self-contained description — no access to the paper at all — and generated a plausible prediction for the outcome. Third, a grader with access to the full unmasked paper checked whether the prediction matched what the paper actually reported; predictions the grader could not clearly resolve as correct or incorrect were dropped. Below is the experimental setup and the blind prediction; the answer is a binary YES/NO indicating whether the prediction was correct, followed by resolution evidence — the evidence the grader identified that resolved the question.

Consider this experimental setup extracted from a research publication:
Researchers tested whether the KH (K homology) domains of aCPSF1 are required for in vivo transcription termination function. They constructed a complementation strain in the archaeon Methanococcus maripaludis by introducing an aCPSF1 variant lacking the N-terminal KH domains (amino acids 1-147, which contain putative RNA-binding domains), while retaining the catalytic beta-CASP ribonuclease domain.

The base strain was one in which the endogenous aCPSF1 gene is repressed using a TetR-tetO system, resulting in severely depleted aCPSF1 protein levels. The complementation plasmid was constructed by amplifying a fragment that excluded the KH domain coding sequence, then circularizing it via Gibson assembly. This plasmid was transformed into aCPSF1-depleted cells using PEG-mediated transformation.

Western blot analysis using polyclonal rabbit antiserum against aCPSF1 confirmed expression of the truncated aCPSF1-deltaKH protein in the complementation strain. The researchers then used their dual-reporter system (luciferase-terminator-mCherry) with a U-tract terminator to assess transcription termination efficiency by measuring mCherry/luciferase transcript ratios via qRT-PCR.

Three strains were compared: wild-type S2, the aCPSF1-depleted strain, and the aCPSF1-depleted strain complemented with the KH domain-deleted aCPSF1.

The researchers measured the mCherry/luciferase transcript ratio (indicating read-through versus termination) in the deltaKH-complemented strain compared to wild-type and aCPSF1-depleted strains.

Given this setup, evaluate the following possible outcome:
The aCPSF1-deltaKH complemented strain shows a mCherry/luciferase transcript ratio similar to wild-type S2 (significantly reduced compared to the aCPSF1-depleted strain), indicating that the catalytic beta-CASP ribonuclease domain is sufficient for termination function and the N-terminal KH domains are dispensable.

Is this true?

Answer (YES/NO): NO